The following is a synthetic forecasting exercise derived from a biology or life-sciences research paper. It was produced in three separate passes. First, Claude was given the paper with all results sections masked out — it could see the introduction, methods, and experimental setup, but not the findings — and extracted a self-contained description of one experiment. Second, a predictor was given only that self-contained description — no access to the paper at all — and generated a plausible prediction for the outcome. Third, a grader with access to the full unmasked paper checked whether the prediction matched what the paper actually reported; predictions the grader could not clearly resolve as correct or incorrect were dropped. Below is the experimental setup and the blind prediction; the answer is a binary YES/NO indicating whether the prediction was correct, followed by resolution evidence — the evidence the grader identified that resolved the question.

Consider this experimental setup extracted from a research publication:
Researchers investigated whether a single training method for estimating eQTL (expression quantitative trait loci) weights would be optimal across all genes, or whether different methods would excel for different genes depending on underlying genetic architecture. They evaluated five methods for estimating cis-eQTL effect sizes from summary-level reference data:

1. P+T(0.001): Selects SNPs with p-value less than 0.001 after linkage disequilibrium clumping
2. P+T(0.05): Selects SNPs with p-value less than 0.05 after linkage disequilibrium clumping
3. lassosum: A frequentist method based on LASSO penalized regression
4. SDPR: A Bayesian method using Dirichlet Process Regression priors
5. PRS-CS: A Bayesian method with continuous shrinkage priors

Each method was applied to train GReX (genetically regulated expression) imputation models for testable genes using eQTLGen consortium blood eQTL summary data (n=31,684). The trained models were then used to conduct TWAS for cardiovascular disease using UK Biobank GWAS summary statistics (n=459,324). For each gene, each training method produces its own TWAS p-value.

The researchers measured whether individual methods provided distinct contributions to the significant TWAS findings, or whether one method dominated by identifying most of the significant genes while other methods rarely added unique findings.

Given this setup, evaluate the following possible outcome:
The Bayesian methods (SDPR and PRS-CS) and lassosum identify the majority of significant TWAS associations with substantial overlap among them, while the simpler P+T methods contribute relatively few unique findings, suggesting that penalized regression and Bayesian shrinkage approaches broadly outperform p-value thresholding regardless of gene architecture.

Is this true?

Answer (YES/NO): NO